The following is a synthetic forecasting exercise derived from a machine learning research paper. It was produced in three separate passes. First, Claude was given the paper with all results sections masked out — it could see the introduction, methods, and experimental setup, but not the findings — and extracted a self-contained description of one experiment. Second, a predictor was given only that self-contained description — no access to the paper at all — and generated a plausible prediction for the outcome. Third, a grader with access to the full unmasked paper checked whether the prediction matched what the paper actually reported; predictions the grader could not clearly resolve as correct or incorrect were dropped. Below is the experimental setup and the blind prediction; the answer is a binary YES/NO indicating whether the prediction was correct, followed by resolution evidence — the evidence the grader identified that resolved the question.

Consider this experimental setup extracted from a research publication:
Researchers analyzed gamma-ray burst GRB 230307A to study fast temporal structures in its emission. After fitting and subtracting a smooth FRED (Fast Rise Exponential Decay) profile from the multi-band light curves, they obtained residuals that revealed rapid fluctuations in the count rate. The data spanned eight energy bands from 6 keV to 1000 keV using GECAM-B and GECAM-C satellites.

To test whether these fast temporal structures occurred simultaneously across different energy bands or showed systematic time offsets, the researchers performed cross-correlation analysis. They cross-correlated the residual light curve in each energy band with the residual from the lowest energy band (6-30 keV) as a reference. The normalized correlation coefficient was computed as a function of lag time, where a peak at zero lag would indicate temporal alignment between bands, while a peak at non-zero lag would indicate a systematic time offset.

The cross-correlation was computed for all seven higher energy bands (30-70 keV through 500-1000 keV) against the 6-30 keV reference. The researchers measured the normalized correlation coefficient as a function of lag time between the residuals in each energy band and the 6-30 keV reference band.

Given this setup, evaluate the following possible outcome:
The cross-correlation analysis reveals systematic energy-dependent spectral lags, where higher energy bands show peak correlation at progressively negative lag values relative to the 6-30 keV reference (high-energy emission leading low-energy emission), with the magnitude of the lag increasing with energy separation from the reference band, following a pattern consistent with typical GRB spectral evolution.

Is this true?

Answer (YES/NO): NO